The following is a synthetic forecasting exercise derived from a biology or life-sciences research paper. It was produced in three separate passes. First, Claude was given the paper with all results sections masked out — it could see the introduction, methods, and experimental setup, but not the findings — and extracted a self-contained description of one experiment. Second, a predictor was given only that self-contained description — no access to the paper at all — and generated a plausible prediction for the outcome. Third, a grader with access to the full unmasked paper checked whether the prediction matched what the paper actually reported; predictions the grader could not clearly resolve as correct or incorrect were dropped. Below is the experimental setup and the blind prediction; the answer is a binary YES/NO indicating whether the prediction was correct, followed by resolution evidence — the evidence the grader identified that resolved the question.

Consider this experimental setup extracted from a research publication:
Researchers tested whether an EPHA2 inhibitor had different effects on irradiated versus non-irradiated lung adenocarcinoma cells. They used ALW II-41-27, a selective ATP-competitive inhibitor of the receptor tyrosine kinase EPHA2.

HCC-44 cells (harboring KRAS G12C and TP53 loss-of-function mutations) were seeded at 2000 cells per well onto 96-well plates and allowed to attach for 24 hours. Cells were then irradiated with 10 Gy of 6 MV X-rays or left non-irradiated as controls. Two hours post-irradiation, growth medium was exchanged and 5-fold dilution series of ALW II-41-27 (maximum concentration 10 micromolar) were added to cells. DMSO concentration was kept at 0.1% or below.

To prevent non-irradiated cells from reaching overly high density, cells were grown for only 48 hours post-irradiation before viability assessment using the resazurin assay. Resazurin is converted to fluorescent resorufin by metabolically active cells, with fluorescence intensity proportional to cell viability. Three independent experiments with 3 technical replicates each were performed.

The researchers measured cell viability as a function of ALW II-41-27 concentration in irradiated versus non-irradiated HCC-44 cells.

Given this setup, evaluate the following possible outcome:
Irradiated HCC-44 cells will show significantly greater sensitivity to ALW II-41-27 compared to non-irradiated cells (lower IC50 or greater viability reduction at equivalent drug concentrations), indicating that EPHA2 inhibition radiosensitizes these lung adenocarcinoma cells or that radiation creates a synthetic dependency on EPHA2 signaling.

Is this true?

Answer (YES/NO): NO